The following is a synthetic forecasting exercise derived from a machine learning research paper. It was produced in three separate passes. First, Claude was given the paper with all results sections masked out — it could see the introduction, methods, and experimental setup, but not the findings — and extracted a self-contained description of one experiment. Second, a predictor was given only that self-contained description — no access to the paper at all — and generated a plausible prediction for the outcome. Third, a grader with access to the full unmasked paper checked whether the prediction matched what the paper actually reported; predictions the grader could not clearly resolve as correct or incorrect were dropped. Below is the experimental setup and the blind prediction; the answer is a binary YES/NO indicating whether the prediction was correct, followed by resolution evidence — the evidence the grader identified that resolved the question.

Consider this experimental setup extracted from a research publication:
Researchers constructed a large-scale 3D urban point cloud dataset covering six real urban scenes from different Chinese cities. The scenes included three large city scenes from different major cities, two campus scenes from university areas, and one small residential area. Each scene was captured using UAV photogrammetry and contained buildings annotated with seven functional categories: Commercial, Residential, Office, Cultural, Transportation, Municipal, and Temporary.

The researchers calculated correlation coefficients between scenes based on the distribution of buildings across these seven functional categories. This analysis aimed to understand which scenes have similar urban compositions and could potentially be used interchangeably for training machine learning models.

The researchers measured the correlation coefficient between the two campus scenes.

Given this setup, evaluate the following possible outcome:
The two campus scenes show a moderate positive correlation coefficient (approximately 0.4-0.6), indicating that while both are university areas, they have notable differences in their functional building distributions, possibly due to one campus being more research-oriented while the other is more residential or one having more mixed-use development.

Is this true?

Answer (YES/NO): NO